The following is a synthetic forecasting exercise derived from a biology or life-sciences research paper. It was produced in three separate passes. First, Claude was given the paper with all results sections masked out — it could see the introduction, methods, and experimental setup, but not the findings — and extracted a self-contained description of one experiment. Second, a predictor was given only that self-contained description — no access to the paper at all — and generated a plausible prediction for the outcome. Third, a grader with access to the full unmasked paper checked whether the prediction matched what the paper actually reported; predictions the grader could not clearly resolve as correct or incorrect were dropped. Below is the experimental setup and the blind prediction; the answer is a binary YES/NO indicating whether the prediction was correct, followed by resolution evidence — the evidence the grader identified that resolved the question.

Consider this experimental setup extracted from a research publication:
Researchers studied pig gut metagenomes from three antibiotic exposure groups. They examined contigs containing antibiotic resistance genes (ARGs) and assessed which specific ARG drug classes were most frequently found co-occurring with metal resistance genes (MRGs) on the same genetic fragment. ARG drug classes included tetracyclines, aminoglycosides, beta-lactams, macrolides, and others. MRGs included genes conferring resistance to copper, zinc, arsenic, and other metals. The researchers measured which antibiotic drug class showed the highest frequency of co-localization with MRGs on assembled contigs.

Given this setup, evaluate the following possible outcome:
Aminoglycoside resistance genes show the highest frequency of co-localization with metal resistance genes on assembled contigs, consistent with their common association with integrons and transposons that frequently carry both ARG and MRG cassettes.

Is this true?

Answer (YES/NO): NO